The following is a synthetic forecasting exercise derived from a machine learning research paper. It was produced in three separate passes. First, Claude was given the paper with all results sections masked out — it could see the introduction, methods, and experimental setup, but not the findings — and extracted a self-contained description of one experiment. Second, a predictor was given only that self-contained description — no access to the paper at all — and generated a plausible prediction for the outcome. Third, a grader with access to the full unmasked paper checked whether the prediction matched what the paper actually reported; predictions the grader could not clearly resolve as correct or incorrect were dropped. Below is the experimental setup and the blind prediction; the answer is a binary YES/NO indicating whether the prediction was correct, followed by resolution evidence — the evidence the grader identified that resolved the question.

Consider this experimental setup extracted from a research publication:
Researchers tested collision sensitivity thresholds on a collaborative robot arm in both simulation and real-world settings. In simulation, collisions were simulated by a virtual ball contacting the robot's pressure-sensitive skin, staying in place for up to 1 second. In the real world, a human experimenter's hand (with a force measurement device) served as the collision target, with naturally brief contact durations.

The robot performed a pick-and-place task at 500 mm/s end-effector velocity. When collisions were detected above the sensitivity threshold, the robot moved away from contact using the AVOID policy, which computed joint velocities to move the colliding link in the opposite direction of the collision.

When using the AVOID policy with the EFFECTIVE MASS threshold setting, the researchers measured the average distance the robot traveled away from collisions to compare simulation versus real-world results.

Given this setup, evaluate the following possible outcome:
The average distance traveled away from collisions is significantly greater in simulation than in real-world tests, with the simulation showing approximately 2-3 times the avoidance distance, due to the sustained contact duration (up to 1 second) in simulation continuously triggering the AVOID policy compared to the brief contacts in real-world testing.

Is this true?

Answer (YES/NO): NO